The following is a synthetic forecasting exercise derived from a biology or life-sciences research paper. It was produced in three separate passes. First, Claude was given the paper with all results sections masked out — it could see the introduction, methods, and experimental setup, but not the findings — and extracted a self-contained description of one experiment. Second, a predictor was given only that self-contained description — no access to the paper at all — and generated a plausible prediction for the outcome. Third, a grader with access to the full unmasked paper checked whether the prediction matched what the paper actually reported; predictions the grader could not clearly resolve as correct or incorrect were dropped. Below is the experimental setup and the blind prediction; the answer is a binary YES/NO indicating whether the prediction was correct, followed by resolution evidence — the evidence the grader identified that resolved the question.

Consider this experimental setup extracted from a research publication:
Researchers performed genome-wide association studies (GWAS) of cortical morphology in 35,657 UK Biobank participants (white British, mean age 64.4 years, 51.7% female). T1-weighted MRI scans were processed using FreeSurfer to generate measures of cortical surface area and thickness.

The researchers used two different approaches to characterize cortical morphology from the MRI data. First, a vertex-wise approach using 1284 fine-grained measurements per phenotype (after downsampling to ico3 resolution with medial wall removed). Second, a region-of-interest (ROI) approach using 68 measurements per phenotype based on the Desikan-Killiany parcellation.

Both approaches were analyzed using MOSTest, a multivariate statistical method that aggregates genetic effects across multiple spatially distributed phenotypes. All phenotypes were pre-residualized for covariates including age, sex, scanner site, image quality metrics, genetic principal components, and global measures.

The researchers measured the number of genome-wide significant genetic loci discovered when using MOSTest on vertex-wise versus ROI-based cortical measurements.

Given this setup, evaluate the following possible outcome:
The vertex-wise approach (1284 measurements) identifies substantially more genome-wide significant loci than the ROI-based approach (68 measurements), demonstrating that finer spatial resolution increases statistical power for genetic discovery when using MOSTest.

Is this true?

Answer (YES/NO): YES